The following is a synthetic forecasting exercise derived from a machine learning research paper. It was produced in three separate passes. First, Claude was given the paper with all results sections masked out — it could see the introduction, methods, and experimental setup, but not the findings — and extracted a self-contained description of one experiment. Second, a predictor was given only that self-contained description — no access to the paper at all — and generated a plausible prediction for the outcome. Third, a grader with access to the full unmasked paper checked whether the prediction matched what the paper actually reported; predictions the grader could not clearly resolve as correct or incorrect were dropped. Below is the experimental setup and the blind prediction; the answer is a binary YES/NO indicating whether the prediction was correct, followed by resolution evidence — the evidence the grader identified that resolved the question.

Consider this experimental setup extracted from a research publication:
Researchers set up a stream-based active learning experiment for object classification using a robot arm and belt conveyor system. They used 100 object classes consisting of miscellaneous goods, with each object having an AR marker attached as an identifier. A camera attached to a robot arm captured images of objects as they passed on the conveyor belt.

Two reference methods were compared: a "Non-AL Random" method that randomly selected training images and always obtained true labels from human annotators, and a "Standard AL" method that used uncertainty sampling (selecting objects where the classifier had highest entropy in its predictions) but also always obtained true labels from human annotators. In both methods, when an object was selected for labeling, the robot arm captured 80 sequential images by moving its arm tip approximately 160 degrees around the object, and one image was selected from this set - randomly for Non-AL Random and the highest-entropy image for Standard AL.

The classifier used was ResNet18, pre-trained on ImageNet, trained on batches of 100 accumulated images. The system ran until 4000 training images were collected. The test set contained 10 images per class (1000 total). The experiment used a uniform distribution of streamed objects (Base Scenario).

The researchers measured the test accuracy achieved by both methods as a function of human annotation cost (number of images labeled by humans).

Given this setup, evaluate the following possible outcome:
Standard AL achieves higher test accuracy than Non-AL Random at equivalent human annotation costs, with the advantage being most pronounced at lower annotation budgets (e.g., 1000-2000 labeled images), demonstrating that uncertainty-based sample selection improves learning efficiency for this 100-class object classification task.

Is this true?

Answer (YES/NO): NO